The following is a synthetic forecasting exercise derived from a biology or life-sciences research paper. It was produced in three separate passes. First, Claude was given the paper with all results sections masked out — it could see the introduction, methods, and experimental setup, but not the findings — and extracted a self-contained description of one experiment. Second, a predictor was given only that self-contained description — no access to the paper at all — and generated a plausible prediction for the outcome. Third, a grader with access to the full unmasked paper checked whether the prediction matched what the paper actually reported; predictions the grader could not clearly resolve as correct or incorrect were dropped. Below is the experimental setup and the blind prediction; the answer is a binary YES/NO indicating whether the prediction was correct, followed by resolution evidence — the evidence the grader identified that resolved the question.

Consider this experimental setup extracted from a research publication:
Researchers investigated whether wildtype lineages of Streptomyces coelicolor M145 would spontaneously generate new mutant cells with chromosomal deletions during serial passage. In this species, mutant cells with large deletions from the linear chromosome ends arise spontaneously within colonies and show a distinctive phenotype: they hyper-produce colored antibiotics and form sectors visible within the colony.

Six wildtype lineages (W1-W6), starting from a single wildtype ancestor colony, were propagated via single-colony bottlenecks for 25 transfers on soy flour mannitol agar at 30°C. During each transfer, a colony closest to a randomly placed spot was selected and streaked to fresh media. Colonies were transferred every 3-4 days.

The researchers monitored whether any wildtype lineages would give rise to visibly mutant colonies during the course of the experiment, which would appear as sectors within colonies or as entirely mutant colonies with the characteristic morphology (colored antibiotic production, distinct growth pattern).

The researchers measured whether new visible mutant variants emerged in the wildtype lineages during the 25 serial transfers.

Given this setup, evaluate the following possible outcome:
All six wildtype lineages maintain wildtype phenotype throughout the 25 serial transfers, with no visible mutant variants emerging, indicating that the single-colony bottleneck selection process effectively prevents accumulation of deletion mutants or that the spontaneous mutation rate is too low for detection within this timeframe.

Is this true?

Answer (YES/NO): NO